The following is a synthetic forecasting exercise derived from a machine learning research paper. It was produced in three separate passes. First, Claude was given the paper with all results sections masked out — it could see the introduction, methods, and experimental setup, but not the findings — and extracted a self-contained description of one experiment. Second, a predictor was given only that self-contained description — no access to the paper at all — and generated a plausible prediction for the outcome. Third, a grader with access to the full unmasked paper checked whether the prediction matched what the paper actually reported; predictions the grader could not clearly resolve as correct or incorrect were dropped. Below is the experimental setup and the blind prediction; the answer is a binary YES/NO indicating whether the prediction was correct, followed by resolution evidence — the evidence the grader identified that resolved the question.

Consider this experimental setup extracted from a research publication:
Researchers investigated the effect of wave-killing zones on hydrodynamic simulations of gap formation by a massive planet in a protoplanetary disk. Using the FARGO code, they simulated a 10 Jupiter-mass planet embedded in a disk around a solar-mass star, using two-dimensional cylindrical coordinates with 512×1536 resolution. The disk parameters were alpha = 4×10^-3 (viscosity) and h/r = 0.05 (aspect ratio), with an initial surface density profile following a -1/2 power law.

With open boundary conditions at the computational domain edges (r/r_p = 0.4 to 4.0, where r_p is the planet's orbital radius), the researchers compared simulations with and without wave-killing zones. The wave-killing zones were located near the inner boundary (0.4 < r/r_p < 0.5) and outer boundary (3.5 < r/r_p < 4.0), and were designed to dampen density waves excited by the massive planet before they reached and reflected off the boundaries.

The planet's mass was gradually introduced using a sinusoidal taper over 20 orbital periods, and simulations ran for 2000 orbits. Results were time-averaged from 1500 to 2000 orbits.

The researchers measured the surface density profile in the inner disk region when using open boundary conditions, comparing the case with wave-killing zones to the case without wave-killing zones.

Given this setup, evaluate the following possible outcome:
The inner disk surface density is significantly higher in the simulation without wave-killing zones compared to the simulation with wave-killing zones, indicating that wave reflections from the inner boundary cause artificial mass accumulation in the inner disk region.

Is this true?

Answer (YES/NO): NO